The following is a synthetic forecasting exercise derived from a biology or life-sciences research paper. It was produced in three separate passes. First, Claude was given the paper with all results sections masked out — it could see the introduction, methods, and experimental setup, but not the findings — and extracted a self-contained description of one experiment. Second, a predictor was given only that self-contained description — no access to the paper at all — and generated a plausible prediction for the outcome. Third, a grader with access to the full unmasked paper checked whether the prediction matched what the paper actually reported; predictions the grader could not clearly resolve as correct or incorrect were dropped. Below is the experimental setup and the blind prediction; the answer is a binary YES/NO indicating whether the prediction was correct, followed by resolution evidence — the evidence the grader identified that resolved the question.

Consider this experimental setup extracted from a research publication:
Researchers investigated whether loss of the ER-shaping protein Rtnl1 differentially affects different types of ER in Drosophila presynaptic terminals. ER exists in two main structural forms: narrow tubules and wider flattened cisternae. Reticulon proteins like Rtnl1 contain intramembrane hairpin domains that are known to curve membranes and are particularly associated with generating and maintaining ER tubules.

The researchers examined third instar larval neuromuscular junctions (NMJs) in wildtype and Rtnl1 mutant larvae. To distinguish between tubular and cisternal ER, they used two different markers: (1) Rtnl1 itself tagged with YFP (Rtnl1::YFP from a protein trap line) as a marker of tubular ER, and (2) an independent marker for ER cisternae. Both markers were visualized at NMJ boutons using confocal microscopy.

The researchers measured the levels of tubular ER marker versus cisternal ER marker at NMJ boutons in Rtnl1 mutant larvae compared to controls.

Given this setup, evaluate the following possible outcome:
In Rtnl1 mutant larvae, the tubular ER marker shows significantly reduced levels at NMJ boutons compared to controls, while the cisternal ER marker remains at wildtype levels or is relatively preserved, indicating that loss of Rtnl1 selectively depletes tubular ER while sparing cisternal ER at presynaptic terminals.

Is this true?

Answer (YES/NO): YES